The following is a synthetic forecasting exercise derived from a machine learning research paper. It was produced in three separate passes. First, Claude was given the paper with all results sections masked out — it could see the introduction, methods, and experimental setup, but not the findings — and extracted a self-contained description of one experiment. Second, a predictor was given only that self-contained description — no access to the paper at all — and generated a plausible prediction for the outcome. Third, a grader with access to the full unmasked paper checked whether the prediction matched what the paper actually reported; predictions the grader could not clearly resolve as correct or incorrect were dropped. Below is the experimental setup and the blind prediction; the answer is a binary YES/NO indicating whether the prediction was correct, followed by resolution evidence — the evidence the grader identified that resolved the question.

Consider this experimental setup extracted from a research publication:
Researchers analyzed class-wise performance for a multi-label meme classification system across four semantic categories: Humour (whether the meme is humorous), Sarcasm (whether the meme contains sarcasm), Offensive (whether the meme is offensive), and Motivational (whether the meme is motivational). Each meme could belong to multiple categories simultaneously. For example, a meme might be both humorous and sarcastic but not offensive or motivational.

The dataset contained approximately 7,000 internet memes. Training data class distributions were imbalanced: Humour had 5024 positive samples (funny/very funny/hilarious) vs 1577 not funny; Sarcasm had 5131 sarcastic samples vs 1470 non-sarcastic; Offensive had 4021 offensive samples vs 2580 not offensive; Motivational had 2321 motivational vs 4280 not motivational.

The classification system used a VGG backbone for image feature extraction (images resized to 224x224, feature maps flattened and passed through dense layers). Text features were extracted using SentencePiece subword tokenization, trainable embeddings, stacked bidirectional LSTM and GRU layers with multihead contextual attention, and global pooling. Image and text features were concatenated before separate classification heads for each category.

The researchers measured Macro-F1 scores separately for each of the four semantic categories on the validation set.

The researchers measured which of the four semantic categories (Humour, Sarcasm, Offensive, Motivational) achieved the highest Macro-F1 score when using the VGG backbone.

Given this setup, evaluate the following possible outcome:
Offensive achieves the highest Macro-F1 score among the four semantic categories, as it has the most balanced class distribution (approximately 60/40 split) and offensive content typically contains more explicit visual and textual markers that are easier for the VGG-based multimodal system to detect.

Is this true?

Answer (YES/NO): NO